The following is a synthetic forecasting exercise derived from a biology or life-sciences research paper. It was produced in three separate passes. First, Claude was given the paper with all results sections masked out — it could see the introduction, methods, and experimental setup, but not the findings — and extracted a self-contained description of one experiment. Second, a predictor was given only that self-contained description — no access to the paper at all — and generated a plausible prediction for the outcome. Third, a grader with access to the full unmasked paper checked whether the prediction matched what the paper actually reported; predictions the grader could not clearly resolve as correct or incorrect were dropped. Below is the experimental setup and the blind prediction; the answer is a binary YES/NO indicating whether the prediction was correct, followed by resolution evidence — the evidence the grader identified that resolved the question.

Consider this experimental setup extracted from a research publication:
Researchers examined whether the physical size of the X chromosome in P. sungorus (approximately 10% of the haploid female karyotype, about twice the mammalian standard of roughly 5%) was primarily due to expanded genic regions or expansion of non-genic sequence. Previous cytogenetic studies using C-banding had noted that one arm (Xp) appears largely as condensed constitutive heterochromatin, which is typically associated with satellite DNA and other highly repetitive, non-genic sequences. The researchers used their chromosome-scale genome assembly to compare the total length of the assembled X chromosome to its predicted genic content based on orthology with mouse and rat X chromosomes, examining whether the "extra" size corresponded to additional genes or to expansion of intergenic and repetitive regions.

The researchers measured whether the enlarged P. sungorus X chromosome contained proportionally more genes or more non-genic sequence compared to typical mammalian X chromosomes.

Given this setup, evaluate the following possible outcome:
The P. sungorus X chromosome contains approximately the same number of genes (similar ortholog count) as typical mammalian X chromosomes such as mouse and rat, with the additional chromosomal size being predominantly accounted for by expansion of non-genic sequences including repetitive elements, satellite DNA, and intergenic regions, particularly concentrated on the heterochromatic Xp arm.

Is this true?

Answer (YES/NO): YES